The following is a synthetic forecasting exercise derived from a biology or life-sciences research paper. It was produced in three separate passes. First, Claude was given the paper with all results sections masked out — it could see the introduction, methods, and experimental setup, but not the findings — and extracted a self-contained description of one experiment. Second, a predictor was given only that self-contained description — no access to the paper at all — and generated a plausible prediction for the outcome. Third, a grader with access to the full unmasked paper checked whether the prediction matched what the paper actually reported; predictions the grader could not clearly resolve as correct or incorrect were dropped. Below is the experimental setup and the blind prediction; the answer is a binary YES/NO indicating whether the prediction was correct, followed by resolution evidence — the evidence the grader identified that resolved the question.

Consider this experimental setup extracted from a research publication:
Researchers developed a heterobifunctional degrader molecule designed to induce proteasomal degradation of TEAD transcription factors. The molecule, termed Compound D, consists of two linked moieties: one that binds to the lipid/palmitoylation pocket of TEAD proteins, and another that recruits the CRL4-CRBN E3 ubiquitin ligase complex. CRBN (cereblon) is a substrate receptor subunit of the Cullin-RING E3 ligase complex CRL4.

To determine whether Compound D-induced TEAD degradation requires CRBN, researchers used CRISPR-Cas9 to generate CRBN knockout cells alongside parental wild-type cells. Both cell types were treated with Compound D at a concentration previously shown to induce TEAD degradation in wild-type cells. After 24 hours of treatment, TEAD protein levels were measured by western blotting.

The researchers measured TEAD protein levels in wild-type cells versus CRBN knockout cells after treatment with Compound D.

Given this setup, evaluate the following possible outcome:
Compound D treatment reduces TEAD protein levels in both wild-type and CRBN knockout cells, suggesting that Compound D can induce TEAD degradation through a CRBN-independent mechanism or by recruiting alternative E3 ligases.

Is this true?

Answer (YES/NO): NO